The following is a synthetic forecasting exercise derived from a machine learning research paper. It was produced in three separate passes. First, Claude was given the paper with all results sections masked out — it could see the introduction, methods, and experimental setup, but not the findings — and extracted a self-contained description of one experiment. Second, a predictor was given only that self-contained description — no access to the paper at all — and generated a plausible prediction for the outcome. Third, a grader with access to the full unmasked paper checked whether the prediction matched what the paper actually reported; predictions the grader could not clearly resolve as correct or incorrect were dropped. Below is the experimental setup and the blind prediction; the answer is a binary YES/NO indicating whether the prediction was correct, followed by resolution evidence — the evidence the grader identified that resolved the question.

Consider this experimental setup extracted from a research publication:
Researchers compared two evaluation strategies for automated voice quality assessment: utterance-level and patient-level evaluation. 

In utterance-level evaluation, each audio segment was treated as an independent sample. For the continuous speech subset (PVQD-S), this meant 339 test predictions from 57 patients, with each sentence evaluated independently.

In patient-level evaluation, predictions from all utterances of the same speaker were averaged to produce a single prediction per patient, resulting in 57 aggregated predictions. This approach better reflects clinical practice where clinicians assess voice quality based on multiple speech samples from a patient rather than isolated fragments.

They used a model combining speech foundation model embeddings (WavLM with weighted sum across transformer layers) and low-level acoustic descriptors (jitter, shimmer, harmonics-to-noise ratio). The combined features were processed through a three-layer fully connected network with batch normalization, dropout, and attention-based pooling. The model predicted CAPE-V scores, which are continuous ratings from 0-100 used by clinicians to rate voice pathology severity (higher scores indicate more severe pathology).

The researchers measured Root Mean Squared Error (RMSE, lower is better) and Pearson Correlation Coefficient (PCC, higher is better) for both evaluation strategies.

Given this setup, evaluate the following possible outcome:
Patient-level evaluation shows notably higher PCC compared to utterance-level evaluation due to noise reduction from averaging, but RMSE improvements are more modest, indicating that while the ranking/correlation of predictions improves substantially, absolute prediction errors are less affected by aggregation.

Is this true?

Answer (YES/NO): NO